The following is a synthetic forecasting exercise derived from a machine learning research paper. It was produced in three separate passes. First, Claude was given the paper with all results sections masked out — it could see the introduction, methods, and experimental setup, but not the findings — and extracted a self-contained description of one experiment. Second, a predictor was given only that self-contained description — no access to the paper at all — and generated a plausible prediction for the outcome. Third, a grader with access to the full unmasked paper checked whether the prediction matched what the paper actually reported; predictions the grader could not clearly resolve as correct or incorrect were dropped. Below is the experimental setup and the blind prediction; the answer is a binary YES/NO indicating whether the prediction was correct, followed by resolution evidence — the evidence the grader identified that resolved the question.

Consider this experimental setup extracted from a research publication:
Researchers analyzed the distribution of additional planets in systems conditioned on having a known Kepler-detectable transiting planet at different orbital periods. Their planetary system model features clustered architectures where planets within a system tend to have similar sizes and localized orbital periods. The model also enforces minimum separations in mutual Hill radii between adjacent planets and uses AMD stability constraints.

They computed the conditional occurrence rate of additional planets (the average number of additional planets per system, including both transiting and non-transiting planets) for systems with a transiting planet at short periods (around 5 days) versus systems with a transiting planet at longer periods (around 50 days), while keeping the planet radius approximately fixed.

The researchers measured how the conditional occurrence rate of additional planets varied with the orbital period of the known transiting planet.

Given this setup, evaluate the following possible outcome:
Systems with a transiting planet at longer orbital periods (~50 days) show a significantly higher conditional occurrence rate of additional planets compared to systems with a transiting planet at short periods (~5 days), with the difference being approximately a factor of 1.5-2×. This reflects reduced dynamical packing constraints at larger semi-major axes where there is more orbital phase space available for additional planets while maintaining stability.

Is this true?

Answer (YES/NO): NO